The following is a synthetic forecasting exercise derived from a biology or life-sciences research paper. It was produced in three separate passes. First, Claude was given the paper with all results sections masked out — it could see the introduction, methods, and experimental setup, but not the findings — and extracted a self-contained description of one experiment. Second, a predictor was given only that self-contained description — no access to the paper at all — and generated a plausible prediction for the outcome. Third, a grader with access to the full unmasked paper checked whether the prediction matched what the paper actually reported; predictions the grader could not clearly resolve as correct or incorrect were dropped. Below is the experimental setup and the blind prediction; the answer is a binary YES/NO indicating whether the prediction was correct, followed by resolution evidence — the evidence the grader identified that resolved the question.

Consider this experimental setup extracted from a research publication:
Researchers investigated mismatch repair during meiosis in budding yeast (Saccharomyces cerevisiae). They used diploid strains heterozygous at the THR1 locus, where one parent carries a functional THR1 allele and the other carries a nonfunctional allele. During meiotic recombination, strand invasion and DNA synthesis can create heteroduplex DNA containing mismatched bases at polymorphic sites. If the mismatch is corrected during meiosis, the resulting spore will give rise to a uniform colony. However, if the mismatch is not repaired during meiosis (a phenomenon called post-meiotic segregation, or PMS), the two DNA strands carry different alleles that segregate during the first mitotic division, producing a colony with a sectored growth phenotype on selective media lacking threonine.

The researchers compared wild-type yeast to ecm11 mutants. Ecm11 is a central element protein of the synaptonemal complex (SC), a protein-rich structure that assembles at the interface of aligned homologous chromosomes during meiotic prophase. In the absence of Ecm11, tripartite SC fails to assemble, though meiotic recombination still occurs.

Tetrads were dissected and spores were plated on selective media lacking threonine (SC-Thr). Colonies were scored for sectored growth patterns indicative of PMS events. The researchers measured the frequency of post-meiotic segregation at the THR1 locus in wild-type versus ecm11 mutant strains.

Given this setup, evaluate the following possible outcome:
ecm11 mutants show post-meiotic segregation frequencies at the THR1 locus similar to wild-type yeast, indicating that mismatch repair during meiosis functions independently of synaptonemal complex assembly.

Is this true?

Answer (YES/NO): NO